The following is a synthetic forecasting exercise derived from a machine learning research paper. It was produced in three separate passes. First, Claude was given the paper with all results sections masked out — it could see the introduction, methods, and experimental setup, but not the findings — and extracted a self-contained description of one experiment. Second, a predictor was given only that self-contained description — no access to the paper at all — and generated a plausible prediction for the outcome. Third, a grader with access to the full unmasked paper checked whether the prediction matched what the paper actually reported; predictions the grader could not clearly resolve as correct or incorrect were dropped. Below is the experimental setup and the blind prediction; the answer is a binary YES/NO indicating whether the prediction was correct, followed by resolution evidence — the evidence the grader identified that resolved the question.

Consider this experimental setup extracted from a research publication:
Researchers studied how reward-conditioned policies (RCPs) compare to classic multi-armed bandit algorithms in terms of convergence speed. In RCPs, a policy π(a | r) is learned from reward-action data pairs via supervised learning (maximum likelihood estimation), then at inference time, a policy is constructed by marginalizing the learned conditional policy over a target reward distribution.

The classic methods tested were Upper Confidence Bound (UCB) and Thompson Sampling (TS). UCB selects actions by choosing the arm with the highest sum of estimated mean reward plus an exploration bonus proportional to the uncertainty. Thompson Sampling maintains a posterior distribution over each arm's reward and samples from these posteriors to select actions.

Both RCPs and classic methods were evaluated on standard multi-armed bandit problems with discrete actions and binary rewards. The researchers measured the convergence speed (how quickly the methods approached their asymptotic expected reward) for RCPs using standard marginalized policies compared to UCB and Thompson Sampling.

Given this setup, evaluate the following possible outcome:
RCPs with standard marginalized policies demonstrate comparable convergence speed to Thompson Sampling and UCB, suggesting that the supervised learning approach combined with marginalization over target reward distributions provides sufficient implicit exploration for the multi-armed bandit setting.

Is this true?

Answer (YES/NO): NO